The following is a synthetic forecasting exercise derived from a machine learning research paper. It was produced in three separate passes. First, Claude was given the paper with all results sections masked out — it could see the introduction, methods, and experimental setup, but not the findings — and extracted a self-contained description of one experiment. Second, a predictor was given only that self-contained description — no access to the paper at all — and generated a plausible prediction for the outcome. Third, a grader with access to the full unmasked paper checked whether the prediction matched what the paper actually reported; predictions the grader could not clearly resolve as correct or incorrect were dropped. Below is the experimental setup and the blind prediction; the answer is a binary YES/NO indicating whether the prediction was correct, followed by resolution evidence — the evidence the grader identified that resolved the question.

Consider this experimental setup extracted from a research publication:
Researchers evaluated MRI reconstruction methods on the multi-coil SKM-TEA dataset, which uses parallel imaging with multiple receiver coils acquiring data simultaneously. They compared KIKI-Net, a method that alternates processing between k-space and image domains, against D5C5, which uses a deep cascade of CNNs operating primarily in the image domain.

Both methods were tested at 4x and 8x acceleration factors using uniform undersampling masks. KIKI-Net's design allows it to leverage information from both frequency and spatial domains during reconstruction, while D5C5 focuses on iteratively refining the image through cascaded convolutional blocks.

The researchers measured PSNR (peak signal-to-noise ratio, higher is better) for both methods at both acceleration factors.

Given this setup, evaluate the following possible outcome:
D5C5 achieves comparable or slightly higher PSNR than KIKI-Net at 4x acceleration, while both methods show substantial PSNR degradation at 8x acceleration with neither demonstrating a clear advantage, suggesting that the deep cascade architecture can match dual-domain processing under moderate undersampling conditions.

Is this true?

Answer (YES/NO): NO